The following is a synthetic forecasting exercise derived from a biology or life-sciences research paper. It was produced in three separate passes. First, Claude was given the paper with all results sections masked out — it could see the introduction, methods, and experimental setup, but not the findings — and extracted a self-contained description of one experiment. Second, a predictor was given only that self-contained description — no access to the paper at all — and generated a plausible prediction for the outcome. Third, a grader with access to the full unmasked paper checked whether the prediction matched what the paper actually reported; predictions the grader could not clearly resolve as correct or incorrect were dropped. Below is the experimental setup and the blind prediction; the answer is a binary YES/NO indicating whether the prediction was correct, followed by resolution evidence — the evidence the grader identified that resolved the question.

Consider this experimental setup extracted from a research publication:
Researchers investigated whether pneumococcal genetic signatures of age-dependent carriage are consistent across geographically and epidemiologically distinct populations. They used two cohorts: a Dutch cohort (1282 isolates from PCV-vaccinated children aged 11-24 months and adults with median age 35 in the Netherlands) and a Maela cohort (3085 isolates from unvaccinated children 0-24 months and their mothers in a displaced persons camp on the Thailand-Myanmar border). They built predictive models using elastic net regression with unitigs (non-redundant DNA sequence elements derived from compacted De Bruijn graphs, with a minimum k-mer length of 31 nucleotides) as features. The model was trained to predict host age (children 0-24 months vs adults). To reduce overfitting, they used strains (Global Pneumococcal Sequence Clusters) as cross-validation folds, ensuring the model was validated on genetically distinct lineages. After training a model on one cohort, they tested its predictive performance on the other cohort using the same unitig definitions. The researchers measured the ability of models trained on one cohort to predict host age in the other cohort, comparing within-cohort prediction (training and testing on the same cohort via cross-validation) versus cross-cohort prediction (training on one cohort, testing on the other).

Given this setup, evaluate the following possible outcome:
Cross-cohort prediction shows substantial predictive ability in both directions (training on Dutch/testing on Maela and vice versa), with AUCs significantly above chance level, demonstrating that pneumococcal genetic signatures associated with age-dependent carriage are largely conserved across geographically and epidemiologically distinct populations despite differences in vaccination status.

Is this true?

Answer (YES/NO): NO